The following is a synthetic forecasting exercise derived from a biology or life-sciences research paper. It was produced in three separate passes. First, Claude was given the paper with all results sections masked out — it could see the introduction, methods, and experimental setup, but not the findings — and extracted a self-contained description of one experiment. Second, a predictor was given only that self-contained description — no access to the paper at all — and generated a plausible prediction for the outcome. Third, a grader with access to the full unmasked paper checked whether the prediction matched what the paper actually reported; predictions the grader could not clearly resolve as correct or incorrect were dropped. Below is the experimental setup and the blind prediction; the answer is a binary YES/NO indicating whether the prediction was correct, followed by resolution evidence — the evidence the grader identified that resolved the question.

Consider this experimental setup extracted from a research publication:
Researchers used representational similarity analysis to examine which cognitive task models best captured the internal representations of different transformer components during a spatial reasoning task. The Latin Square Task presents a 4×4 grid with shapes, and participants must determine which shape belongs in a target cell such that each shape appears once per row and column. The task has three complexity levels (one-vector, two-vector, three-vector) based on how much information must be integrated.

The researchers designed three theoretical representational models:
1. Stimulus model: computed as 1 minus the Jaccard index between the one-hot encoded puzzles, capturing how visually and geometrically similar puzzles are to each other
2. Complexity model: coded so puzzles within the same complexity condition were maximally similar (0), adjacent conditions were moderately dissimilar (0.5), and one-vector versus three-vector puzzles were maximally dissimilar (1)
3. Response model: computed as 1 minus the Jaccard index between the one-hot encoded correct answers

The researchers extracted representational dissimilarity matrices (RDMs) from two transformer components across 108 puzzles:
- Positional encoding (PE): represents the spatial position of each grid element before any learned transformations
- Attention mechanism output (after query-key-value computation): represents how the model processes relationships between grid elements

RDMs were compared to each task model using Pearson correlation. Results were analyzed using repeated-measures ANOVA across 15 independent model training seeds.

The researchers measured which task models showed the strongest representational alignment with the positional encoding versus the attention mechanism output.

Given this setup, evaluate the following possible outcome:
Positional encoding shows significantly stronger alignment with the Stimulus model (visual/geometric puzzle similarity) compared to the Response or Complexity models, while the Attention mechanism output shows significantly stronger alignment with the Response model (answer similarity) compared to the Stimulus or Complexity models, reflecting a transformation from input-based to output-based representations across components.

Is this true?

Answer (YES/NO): NO